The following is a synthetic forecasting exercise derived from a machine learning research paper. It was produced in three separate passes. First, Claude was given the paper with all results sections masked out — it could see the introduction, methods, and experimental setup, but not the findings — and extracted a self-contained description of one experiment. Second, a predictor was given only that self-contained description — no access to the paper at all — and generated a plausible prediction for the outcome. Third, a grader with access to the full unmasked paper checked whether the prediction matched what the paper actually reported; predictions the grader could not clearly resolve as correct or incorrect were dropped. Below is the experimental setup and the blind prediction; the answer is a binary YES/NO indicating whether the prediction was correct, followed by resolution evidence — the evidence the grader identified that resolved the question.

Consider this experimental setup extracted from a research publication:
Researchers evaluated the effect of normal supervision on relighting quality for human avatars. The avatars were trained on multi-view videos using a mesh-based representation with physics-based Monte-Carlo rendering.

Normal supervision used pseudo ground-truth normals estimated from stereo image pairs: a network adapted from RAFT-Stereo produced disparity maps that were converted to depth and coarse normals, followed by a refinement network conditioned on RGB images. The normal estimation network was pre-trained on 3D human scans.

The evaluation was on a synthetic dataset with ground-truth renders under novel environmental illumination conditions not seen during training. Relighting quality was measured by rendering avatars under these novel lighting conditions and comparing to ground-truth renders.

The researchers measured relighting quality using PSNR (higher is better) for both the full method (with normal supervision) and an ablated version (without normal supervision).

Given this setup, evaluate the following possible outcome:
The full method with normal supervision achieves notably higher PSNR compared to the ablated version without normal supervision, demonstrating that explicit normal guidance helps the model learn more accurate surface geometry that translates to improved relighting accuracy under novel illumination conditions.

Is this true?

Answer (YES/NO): NO